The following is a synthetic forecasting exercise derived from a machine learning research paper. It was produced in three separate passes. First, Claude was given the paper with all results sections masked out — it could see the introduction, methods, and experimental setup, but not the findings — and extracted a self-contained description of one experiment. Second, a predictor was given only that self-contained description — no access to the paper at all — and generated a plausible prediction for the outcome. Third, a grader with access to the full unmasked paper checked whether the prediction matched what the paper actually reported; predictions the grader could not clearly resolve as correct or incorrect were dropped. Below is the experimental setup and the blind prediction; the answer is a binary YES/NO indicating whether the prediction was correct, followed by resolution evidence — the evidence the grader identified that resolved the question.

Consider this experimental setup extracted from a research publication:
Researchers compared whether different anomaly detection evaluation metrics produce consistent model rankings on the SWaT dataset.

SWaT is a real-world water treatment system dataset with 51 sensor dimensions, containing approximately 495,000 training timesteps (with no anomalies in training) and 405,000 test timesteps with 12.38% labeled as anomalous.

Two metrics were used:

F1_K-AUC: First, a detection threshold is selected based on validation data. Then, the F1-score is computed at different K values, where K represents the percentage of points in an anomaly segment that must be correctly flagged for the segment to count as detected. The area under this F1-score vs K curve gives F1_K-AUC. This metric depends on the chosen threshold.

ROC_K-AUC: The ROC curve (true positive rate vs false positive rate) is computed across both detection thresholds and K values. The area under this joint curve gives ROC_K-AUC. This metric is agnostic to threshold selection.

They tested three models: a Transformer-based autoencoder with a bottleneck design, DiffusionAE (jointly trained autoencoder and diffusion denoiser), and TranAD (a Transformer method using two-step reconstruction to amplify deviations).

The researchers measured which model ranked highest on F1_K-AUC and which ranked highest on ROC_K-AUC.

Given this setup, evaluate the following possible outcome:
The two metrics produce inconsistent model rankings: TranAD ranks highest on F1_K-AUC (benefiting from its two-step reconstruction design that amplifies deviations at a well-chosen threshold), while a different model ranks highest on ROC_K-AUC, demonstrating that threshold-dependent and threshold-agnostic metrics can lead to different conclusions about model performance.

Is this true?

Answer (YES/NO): NO